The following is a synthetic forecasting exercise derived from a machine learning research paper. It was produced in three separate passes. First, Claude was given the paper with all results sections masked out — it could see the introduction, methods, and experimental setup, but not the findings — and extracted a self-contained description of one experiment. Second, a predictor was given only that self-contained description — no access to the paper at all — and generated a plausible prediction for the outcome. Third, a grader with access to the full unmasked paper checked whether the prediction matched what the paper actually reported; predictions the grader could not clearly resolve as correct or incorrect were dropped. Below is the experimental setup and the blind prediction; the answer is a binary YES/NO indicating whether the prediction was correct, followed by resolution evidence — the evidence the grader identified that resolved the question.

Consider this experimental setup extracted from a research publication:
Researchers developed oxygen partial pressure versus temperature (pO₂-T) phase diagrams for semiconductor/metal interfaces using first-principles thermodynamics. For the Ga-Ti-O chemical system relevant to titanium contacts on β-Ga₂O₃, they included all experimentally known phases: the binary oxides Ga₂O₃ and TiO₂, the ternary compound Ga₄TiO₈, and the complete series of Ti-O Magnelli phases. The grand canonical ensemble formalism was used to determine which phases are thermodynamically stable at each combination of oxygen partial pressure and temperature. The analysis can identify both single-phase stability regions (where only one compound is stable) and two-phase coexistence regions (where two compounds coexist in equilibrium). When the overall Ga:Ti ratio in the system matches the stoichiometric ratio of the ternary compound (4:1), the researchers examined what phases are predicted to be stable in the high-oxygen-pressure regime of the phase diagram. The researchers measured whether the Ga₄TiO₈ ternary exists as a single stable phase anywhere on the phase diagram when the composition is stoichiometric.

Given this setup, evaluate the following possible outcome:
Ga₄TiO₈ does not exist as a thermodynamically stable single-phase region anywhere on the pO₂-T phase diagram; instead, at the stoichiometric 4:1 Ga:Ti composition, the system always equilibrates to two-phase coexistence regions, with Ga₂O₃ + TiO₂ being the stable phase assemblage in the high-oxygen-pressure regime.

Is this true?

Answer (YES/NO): NO